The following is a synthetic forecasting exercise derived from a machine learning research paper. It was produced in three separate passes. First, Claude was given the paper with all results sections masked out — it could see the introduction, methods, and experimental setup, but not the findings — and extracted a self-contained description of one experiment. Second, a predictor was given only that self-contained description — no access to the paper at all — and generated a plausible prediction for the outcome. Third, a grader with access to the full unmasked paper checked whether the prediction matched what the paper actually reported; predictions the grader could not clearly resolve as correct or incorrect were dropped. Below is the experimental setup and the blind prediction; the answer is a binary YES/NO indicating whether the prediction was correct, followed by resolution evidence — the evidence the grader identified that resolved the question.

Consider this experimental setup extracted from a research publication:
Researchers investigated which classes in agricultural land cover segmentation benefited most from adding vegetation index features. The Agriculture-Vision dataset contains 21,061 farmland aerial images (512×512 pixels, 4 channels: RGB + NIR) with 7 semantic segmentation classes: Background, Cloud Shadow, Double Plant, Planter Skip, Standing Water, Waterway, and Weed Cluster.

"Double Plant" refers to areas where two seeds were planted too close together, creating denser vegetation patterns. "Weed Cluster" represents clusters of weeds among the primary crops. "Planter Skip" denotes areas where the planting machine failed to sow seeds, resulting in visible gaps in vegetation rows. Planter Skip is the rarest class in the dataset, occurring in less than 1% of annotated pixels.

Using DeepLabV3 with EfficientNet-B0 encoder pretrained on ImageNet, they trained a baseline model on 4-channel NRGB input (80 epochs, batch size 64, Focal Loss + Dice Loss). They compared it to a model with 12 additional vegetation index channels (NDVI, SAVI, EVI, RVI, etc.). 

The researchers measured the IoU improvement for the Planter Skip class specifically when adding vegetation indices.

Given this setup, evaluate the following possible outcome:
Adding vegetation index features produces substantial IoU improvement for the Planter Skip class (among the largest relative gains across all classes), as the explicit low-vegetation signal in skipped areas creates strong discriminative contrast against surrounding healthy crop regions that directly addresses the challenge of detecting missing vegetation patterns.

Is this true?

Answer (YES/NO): NO